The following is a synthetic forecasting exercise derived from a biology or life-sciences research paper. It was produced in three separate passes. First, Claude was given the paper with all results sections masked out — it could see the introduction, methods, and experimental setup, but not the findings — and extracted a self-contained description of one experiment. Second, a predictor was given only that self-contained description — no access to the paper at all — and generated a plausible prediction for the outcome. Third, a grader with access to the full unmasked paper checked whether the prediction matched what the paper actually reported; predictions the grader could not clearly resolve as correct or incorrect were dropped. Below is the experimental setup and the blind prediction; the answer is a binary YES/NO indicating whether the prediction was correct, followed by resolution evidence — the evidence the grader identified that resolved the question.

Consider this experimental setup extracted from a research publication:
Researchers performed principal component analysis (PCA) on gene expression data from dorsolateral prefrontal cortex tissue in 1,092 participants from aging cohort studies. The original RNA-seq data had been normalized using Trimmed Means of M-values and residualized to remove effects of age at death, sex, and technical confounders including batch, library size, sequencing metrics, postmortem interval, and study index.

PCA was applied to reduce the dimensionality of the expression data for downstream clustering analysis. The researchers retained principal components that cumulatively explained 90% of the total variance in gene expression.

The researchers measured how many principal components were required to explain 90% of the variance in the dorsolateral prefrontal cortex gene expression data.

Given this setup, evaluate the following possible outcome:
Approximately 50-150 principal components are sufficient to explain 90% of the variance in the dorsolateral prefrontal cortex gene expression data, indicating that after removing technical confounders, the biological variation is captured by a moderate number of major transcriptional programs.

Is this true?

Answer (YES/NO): NO